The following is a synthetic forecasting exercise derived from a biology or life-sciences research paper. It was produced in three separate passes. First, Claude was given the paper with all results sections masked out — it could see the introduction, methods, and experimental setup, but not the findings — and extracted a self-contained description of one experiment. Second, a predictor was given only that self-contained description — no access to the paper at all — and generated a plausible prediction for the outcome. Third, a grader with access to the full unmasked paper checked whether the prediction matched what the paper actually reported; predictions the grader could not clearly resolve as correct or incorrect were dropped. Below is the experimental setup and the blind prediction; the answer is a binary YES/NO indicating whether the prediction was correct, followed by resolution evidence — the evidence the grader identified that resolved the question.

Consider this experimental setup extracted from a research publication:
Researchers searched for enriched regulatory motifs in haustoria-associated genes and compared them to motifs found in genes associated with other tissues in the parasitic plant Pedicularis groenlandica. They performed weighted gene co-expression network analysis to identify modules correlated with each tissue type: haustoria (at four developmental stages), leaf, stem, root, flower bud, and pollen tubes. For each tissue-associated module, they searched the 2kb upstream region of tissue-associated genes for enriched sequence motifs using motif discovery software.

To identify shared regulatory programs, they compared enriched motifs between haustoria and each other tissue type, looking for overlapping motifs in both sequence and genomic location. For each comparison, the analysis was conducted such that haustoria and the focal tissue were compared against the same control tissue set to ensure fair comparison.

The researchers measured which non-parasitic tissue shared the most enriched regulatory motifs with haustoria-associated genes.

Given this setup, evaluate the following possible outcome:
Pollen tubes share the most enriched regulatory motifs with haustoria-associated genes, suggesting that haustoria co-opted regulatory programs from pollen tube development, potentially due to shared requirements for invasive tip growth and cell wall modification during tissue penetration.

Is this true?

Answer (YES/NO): YES